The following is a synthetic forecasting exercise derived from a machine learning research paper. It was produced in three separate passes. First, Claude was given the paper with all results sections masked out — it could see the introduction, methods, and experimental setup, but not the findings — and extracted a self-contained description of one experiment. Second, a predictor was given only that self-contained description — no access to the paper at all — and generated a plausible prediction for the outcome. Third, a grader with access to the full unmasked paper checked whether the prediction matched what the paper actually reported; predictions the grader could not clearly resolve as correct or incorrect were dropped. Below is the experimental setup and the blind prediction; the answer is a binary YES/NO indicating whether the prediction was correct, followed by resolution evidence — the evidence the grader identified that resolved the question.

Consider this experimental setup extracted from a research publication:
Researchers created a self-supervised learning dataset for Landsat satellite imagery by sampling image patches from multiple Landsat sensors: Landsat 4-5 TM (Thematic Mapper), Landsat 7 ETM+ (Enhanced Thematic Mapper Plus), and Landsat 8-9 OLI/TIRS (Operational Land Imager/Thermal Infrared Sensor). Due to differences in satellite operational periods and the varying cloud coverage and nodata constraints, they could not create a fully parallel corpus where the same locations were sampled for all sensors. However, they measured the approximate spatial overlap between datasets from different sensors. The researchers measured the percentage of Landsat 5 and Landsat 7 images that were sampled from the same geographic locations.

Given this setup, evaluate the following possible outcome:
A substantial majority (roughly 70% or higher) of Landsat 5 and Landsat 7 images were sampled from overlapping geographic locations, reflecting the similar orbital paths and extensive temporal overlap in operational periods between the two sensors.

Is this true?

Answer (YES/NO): NO